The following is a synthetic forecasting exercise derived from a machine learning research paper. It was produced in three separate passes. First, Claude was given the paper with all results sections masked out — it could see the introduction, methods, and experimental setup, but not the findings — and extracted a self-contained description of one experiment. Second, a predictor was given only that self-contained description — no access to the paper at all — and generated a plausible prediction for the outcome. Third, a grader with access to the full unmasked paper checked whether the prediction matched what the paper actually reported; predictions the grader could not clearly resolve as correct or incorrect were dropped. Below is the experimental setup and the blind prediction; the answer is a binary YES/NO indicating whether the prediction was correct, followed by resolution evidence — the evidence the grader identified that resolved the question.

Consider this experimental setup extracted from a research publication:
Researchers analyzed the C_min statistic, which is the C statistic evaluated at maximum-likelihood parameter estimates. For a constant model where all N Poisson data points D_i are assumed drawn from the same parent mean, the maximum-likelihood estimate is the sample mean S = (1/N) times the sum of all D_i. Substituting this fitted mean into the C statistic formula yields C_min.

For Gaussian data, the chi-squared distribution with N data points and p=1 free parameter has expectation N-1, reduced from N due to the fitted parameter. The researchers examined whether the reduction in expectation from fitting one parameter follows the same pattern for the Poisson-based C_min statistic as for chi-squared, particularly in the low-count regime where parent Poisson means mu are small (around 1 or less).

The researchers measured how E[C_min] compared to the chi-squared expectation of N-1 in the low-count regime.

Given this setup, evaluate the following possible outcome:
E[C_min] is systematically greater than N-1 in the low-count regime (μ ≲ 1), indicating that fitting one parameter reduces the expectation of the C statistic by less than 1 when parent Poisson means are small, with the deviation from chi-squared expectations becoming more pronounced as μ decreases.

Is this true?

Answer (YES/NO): NO